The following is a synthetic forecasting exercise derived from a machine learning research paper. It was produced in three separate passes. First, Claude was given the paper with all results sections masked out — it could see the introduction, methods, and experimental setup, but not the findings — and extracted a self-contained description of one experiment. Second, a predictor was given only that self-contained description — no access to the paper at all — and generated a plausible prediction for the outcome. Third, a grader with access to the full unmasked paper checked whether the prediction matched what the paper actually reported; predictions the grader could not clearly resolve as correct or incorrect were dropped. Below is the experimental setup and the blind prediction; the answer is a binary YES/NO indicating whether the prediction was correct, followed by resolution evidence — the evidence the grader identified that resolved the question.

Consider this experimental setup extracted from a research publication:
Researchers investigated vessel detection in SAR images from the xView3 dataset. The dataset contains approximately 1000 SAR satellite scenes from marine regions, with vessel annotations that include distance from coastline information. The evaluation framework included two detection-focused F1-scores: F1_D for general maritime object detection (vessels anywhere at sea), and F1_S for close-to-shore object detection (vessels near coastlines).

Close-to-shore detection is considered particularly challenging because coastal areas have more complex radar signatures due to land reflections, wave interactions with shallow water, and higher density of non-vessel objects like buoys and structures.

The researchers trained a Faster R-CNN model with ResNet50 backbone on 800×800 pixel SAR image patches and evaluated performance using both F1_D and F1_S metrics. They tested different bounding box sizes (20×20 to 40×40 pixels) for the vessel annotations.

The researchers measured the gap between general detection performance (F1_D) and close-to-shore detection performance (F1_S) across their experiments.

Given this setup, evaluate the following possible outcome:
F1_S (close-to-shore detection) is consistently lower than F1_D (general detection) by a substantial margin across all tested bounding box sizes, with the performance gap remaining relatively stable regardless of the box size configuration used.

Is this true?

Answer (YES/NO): YES